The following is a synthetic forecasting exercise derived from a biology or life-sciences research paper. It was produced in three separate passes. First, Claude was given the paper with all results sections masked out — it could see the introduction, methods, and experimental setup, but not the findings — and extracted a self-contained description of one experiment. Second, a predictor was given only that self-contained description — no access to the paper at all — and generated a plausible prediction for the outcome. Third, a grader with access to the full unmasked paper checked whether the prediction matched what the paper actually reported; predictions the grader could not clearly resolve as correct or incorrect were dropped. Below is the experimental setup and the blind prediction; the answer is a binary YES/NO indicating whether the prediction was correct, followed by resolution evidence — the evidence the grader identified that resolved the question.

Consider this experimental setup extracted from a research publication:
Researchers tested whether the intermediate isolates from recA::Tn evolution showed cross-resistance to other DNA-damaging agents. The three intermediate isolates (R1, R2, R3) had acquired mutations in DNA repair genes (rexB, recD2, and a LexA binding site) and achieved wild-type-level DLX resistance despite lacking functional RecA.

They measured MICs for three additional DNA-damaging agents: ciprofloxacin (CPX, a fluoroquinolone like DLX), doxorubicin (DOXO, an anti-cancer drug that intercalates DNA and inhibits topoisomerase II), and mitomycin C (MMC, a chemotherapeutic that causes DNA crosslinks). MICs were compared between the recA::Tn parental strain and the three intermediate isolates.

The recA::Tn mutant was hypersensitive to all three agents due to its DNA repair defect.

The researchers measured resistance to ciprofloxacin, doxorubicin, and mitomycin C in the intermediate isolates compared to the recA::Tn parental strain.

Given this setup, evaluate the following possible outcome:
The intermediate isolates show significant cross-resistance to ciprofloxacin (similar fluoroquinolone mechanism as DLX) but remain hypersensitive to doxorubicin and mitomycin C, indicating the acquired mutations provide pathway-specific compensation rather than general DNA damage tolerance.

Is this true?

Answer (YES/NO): NO